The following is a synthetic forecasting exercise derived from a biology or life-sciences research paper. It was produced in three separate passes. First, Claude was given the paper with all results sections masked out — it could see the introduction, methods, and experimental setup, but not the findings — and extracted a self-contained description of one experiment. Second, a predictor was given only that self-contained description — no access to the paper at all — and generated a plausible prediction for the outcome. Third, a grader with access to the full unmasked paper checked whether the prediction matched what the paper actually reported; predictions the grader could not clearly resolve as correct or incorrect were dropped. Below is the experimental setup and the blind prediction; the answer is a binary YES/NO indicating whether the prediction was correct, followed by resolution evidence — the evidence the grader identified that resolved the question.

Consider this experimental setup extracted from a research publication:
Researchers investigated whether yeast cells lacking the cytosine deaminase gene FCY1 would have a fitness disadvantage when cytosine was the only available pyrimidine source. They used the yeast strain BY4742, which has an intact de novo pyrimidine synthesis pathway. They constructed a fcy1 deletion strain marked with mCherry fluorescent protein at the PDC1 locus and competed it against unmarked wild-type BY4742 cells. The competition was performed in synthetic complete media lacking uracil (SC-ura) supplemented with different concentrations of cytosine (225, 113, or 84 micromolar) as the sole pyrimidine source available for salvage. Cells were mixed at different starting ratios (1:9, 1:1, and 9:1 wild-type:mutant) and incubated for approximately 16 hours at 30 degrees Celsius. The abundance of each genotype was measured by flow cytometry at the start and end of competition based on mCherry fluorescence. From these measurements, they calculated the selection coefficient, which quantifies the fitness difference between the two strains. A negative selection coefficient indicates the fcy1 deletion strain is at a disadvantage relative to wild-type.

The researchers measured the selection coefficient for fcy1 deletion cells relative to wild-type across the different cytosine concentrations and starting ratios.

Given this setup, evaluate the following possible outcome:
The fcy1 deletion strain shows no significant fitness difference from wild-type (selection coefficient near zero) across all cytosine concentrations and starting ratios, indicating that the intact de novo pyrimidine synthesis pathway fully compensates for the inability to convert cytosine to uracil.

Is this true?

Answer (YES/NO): NO